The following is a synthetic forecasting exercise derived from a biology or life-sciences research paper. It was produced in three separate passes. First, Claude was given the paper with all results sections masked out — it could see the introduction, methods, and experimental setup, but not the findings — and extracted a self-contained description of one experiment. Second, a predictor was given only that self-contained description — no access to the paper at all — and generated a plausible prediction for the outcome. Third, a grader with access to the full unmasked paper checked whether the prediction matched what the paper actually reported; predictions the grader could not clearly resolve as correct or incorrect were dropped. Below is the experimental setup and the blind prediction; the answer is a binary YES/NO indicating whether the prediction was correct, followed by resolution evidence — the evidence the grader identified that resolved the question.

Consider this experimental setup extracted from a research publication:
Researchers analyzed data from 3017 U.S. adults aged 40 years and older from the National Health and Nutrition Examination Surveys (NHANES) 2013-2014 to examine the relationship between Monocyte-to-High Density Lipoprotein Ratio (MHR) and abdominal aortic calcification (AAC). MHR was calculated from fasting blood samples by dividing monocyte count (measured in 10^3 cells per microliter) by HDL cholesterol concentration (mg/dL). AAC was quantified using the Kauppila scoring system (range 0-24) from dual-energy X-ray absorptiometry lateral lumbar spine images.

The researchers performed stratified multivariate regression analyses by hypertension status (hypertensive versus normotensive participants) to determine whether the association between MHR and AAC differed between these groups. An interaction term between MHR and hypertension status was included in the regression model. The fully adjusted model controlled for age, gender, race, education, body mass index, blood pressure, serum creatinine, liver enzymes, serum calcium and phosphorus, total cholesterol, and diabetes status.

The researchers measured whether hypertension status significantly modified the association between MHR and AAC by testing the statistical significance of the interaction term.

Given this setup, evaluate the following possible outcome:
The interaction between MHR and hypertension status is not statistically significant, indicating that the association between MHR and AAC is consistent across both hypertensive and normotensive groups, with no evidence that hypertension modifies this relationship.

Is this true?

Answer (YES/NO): NO